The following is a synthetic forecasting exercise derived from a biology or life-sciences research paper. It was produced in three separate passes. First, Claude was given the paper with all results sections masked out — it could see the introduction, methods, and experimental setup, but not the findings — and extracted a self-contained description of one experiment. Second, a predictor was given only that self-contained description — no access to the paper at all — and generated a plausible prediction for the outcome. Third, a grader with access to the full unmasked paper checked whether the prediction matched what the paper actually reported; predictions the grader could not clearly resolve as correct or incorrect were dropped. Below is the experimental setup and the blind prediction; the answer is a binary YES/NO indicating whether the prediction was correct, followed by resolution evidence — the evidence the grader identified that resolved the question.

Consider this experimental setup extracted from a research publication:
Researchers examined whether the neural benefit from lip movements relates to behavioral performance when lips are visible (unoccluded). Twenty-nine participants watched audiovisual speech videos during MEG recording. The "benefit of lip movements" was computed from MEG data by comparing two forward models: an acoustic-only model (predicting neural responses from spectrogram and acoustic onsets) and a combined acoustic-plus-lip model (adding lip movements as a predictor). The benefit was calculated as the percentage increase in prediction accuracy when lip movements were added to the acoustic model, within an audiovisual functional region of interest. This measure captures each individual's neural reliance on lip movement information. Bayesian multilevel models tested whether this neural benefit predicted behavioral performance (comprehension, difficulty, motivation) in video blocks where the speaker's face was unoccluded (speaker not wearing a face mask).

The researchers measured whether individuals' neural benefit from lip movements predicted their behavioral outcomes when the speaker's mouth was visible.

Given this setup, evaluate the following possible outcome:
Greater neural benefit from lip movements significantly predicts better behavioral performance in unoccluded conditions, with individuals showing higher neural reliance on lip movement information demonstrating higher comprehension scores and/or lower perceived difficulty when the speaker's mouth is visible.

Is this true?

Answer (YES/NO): NO